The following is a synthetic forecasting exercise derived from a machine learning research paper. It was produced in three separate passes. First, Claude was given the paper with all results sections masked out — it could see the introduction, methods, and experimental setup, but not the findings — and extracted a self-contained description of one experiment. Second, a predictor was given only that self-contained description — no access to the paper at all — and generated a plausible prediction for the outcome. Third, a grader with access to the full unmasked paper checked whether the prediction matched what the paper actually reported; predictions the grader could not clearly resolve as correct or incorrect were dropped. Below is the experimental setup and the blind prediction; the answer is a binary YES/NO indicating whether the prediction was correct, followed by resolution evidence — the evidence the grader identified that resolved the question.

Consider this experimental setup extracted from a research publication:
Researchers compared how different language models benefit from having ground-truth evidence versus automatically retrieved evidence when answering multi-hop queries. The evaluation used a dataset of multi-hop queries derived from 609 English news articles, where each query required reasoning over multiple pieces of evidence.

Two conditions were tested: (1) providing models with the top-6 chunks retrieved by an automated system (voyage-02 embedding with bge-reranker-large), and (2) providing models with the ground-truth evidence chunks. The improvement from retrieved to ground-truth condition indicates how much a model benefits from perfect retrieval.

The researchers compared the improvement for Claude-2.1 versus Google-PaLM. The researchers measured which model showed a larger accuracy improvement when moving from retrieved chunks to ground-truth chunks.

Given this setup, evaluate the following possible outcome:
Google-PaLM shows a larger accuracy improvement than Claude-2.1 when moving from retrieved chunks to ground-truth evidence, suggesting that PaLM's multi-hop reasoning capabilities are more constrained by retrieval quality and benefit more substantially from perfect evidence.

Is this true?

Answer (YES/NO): YES